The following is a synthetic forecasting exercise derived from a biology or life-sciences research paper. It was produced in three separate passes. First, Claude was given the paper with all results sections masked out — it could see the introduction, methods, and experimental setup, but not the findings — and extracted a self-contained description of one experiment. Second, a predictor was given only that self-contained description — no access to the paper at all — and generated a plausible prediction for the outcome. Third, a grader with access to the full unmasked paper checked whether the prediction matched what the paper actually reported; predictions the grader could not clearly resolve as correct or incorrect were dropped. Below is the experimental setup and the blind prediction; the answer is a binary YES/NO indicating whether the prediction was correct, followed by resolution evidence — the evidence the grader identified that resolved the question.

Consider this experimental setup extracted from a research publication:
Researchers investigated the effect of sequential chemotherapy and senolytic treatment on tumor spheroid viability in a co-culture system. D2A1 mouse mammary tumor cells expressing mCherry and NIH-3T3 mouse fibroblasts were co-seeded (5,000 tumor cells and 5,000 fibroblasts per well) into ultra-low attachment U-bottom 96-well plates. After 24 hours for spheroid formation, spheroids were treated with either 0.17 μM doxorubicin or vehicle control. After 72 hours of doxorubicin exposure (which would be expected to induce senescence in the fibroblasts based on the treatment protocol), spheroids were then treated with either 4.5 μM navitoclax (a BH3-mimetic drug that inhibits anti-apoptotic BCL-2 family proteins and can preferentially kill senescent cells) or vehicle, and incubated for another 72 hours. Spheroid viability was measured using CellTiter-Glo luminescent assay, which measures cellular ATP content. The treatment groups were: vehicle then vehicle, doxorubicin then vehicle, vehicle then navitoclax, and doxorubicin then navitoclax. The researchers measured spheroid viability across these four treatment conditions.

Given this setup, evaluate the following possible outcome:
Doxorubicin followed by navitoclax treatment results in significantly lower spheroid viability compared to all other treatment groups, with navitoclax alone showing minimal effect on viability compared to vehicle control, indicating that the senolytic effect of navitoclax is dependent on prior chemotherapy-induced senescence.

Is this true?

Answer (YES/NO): YES